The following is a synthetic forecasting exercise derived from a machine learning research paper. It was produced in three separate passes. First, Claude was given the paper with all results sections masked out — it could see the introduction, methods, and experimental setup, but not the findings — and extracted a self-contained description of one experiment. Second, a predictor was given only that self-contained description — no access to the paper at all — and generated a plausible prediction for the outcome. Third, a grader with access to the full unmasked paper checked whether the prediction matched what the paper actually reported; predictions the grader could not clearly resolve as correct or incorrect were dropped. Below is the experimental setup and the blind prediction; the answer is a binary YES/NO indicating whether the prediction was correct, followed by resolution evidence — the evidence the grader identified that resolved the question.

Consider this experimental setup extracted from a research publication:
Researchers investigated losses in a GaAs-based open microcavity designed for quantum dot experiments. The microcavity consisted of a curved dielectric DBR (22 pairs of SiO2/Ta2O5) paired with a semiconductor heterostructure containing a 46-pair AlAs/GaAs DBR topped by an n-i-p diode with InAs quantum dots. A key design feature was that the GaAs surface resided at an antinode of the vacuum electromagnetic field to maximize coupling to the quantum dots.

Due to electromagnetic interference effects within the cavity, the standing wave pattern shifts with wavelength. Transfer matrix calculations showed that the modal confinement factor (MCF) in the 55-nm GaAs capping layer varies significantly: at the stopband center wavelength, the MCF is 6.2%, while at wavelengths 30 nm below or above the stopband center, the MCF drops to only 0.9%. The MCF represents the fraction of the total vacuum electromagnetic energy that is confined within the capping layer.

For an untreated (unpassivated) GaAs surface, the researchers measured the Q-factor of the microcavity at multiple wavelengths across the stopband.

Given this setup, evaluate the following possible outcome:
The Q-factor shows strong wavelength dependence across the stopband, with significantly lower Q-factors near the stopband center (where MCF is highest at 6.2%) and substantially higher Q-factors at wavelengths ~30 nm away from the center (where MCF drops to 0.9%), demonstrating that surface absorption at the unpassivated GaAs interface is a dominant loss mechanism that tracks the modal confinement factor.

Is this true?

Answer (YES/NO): NO